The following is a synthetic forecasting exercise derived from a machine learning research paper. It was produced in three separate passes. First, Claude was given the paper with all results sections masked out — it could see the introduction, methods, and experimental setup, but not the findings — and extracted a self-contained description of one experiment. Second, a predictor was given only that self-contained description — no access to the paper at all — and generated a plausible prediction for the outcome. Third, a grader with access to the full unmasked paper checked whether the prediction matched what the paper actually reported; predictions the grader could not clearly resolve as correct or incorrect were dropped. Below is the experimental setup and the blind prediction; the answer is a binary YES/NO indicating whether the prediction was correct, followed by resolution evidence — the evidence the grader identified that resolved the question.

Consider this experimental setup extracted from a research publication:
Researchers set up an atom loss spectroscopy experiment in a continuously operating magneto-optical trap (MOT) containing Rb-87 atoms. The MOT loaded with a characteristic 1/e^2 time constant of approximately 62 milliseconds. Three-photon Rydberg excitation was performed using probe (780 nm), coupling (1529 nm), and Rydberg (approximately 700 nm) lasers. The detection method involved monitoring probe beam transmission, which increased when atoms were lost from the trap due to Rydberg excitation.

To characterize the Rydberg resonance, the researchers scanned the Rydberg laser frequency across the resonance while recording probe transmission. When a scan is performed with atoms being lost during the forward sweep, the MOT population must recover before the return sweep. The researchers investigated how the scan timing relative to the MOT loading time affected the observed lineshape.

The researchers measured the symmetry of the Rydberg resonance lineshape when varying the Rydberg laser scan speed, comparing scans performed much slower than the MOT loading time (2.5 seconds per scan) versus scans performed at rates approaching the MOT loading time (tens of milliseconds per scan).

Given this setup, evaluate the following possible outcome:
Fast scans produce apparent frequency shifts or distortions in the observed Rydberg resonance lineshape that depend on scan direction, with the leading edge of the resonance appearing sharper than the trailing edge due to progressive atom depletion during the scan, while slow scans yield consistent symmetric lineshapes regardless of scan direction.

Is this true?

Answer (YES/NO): NO